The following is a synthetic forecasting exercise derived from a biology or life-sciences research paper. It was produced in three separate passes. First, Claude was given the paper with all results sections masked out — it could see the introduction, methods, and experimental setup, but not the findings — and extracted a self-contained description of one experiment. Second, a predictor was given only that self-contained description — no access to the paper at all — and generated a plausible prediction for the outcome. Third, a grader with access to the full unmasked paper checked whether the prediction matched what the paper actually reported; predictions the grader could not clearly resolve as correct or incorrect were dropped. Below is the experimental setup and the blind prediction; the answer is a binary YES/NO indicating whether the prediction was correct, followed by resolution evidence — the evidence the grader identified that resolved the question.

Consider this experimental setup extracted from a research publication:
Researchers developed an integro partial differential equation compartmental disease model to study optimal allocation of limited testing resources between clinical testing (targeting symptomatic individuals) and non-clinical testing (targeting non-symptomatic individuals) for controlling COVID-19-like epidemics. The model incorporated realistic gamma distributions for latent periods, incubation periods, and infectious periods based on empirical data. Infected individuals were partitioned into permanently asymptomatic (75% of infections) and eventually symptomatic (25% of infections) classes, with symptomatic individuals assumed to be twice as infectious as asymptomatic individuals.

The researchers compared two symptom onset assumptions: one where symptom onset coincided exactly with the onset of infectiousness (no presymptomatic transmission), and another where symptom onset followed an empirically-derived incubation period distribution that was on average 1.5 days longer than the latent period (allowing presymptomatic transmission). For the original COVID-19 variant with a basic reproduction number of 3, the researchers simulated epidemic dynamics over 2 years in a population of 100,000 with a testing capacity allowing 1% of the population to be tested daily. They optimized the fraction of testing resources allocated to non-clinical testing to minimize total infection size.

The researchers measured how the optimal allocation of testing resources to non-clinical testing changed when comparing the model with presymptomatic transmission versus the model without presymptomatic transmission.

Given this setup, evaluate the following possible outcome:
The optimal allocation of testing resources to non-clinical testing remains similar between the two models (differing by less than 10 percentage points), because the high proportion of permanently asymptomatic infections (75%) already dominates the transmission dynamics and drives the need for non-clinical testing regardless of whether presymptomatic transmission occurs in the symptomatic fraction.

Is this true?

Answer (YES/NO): NO